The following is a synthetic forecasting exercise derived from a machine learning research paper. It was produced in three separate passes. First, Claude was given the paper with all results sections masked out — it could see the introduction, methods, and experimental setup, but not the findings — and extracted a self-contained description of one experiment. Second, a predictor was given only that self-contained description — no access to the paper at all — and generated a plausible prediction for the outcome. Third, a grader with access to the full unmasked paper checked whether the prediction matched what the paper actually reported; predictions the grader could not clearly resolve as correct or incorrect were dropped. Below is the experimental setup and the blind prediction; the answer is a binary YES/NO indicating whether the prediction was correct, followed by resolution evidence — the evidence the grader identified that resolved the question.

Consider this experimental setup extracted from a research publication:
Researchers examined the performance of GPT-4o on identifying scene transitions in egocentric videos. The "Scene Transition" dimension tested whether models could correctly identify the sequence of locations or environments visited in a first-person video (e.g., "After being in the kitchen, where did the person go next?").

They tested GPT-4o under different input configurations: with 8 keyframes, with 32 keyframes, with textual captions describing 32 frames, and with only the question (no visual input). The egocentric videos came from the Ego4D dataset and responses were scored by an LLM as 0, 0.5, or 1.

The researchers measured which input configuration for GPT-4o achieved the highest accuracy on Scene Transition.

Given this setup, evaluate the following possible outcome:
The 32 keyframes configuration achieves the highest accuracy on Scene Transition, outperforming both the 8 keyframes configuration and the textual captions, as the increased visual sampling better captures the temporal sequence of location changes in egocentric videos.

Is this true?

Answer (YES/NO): NO